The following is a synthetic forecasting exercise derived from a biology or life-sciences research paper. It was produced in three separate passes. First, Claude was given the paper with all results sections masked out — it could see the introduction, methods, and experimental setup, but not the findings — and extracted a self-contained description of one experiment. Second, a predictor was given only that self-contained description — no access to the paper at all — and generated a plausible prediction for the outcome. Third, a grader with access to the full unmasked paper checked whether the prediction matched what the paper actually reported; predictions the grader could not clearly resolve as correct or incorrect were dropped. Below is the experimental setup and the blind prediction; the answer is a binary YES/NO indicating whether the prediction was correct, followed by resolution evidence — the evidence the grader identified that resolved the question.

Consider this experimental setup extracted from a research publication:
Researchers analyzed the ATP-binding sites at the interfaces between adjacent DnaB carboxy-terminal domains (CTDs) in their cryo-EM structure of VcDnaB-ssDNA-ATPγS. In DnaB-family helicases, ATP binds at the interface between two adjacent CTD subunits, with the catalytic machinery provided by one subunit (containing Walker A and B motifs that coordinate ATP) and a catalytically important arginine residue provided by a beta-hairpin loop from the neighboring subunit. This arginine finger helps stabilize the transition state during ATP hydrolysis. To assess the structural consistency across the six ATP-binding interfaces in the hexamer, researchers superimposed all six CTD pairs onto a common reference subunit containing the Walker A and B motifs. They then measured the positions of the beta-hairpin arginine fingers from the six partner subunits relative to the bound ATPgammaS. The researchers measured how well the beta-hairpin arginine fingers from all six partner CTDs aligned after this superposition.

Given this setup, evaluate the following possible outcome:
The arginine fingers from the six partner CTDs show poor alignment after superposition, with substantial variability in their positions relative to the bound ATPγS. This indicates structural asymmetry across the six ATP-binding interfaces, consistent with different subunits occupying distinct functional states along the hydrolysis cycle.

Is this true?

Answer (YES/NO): NO